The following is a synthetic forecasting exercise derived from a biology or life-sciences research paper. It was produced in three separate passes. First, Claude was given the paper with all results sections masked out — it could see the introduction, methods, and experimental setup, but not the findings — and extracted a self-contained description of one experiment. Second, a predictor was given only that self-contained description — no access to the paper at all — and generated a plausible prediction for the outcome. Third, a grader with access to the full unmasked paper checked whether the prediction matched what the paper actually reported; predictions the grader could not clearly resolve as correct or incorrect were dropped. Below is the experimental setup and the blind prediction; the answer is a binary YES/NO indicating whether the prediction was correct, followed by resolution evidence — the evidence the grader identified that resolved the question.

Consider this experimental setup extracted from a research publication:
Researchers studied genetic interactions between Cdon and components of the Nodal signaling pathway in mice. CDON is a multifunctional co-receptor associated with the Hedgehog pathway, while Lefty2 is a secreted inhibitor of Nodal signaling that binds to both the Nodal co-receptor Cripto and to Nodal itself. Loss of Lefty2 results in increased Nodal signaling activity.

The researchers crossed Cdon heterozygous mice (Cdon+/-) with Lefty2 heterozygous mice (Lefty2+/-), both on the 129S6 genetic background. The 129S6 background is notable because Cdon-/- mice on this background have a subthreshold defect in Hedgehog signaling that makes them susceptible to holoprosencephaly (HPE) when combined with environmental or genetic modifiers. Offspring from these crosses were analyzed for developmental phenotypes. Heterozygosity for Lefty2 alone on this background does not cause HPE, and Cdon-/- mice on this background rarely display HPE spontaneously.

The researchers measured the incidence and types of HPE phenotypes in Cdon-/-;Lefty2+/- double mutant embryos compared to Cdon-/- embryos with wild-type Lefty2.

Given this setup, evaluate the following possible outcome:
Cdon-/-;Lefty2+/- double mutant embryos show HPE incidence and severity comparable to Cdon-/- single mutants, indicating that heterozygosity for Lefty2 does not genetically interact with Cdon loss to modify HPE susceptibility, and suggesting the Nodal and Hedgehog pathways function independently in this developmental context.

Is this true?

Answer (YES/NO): NO